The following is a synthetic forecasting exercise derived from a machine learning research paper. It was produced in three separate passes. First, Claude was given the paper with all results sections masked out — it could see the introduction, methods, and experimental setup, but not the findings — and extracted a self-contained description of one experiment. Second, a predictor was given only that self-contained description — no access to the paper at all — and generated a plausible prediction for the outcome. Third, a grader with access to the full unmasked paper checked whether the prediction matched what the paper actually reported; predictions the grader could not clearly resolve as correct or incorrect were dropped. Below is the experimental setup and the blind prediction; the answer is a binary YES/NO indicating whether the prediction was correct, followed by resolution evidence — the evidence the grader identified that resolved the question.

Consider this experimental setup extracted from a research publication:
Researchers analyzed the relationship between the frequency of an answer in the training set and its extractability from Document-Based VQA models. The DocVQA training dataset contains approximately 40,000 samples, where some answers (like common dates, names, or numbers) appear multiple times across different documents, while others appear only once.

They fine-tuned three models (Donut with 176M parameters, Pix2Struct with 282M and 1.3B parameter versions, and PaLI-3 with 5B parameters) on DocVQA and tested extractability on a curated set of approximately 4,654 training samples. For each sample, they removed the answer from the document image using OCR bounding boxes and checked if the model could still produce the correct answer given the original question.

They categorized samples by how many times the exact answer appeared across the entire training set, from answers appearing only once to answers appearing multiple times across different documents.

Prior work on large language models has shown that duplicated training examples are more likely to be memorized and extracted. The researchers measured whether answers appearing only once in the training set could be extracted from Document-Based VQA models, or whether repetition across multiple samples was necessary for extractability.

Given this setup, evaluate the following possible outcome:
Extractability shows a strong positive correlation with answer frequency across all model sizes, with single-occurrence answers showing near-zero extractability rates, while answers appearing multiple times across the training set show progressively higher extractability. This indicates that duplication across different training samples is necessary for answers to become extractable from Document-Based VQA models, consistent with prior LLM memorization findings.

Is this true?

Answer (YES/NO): NO